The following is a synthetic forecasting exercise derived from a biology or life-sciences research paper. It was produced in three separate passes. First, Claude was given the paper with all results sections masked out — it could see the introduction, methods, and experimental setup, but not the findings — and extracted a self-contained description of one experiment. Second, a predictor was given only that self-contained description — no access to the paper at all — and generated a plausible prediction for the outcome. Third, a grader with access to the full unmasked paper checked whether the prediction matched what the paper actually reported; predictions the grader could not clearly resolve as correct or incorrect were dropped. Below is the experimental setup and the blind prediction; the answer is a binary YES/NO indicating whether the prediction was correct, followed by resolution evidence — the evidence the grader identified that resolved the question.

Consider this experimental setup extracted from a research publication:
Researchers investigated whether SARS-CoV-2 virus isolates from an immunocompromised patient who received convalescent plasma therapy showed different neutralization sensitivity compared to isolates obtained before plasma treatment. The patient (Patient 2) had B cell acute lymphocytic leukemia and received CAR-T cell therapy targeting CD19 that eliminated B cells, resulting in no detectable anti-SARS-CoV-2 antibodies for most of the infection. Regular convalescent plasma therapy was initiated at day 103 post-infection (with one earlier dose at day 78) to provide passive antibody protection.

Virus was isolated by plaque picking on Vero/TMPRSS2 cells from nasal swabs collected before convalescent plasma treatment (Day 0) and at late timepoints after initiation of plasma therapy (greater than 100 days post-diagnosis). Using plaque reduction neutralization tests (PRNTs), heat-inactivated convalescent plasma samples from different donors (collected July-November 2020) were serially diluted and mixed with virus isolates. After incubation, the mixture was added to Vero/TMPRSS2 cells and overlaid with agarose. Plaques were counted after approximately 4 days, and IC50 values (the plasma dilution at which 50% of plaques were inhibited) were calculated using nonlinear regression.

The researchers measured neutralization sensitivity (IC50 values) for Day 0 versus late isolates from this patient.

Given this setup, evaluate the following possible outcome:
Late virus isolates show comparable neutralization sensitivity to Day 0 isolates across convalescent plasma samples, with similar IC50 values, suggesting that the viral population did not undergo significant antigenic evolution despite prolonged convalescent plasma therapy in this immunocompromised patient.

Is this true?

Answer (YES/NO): YES